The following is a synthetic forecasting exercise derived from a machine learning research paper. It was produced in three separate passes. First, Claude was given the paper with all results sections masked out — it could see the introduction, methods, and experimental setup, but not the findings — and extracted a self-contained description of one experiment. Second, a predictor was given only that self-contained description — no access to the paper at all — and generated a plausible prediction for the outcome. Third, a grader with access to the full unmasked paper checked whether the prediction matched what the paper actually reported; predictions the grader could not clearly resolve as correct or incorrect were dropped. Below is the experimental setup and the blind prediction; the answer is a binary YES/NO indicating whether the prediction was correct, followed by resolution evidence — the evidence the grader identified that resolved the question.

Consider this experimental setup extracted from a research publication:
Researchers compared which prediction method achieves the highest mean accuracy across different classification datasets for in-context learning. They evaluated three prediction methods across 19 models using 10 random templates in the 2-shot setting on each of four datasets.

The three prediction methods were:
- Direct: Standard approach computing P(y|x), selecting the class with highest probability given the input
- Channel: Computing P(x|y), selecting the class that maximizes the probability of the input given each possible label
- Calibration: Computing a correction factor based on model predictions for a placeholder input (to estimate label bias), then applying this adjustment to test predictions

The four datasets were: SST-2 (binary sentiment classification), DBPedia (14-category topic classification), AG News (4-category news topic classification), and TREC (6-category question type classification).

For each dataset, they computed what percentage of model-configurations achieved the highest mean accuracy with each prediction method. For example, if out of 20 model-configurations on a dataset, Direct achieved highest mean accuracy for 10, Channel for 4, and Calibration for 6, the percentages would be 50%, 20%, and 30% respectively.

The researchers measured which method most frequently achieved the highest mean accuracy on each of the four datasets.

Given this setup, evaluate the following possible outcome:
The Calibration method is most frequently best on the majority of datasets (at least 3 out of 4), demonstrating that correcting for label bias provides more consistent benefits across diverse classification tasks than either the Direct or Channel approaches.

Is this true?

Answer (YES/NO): YES